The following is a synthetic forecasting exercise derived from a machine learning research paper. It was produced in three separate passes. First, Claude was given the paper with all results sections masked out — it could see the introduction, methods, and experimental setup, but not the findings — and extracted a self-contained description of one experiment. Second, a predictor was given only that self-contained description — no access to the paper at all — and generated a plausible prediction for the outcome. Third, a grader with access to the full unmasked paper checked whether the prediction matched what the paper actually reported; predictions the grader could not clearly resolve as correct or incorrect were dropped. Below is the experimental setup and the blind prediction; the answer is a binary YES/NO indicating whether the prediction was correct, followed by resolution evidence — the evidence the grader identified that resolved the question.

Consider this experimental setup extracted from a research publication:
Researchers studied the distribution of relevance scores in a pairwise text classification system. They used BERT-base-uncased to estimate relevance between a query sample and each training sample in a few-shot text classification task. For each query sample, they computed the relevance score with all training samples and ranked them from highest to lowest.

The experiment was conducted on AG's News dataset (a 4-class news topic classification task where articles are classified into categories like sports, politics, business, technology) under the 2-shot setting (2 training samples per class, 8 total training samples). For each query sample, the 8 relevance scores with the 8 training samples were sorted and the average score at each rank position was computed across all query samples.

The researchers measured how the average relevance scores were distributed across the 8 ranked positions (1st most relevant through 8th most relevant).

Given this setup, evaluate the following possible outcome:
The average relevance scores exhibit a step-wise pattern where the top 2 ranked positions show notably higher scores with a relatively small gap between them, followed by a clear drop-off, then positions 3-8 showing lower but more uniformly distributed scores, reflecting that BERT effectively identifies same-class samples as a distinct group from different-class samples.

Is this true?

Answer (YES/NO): NO